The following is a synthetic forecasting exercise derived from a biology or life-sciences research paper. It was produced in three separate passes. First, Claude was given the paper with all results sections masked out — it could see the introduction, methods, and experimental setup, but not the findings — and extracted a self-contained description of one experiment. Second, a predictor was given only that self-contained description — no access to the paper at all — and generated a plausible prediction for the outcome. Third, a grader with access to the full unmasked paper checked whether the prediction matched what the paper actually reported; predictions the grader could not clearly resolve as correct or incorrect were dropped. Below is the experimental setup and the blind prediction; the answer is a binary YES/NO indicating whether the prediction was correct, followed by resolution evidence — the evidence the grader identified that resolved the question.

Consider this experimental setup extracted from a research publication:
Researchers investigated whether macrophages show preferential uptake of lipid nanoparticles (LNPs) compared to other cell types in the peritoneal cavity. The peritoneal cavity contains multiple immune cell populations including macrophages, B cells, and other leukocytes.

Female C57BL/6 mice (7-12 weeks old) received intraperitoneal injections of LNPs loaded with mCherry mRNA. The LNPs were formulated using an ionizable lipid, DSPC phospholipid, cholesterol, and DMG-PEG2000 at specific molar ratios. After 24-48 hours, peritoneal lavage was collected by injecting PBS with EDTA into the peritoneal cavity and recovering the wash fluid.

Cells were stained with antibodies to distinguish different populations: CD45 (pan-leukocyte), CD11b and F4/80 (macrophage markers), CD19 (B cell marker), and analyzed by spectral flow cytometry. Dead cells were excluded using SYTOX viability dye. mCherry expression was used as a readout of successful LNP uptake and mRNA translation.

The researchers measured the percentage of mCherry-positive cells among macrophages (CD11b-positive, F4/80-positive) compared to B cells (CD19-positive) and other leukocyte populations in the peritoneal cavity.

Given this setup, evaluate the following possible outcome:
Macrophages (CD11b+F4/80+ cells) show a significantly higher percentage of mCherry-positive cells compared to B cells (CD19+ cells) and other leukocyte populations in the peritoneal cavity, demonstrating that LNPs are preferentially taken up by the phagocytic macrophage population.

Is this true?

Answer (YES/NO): YES